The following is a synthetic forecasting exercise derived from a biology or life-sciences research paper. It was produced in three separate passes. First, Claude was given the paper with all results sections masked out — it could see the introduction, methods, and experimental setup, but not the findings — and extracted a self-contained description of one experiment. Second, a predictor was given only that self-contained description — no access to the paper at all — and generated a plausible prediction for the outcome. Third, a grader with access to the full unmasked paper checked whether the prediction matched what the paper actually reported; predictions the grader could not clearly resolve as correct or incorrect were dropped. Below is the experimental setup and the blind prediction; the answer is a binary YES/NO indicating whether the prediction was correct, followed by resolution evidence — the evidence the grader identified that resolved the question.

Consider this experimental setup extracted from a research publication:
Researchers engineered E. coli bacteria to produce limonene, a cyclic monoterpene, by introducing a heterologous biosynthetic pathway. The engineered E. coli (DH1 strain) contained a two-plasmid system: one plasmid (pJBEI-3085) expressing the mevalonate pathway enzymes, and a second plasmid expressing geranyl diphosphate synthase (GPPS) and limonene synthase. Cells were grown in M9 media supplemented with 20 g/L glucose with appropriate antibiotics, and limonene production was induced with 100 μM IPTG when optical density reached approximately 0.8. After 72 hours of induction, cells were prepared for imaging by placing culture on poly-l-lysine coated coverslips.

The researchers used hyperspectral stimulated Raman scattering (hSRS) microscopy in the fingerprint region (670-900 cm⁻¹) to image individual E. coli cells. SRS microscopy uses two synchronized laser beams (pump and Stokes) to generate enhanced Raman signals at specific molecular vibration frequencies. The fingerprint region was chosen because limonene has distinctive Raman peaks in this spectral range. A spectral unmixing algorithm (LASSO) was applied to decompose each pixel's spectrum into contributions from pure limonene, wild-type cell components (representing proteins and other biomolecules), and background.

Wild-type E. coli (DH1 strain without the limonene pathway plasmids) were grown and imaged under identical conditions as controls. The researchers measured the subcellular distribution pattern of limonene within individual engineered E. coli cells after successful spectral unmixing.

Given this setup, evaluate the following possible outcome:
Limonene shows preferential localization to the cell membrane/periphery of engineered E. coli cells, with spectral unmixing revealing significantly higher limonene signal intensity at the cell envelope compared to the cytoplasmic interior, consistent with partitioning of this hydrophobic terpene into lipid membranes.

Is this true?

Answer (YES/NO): NO